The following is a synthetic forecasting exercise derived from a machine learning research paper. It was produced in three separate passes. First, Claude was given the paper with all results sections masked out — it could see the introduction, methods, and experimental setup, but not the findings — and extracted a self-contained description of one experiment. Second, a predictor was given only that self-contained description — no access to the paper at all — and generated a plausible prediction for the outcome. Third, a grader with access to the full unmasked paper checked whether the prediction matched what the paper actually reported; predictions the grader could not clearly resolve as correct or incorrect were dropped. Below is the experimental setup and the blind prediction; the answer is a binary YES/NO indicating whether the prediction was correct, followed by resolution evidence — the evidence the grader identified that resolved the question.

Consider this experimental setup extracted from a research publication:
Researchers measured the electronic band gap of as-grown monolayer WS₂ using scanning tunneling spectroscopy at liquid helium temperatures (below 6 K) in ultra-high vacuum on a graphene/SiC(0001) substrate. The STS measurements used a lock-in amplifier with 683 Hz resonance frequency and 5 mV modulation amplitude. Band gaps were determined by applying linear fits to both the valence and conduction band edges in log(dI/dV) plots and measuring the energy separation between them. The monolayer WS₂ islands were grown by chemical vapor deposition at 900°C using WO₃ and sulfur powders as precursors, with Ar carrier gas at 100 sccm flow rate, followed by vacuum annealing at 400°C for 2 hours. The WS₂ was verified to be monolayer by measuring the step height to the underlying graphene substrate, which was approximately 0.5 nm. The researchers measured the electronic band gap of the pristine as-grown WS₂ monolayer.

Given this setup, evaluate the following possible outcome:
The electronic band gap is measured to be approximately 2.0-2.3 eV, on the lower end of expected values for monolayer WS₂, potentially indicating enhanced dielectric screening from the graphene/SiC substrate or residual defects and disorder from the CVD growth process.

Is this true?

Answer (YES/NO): NO